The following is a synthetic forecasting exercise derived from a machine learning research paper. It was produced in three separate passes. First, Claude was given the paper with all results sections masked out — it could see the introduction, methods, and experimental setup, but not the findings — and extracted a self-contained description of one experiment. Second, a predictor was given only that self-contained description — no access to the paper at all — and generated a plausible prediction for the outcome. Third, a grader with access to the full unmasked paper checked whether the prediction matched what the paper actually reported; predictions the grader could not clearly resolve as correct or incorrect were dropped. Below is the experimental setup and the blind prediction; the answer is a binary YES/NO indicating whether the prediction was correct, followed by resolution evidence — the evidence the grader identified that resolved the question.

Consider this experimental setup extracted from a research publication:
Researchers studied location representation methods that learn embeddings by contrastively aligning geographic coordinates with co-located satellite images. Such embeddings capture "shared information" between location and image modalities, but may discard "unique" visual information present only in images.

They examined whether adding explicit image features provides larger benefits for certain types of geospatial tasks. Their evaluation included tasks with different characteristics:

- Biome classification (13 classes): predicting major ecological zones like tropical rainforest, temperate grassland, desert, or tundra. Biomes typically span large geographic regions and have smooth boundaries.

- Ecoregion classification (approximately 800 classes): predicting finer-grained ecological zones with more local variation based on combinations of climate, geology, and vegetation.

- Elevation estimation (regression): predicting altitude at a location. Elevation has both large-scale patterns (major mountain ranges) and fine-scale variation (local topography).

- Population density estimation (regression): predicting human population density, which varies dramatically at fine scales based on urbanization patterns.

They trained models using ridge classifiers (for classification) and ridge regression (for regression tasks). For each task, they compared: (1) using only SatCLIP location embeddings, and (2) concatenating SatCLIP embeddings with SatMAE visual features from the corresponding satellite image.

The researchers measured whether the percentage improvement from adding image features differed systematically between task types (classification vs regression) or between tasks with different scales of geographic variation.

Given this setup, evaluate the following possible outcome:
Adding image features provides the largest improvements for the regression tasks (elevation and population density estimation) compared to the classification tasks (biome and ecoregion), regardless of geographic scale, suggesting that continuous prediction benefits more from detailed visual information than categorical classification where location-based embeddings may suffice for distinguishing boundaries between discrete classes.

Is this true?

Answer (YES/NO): YES